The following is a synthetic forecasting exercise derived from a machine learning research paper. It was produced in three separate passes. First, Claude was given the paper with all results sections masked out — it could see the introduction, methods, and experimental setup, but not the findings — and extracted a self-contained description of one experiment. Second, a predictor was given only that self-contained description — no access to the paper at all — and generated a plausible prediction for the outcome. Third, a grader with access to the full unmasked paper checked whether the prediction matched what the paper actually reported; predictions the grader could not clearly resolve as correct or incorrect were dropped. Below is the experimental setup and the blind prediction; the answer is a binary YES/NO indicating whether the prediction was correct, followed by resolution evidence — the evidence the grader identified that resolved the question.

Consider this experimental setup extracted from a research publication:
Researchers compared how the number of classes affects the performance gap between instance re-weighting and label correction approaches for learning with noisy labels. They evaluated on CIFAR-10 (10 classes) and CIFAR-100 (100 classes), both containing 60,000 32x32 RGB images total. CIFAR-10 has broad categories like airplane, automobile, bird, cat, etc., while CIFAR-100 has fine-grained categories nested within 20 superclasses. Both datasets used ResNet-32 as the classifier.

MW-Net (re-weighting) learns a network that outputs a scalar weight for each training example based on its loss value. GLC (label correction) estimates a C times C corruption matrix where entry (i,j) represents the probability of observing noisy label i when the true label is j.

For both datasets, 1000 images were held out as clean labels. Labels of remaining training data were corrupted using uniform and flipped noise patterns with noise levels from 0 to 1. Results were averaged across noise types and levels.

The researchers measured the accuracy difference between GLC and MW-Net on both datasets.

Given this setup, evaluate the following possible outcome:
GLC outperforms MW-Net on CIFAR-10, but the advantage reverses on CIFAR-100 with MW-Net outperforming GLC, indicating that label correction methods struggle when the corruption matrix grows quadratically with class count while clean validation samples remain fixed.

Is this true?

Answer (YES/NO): NO